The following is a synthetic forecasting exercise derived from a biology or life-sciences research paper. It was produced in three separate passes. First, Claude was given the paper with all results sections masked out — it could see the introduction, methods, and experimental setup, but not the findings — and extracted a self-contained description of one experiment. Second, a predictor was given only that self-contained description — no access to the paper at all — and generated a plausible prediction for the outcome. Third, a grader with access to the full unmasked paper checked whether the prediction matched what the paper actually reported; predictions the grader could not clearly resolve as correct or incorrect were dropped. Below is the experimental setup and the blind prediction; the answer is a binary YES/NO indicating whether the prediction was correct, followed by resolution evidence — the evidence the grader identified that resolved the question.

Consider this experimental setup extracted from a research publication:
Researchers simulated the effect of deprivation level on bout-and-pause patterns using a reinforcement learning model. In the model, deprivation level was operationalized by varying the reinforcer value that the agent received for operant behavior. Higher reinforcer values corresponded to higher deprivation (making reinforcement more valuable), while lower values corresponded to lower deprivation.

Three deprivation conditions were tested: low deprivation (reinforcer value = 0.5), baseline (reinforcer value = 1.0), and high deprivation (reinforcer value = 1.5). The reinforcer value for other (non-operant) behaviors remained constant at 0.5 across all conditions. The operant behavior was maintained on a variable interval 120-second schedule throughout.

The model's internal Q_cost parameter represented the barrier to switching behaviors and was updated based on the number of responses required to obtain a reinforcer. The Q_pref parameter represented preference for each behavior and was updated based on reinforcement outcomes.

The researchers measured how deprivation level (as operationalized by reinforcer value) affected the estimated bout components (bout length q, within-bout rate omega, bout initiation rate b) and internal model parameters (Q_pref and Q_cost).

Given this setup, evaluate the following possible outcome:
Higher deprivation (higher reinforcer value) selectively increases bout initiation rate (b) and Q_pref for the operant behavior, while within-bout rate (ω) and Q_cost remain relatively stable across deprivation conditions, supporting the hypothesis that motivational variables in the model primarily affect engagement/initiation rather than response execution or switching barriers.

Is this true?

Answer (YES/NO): NO